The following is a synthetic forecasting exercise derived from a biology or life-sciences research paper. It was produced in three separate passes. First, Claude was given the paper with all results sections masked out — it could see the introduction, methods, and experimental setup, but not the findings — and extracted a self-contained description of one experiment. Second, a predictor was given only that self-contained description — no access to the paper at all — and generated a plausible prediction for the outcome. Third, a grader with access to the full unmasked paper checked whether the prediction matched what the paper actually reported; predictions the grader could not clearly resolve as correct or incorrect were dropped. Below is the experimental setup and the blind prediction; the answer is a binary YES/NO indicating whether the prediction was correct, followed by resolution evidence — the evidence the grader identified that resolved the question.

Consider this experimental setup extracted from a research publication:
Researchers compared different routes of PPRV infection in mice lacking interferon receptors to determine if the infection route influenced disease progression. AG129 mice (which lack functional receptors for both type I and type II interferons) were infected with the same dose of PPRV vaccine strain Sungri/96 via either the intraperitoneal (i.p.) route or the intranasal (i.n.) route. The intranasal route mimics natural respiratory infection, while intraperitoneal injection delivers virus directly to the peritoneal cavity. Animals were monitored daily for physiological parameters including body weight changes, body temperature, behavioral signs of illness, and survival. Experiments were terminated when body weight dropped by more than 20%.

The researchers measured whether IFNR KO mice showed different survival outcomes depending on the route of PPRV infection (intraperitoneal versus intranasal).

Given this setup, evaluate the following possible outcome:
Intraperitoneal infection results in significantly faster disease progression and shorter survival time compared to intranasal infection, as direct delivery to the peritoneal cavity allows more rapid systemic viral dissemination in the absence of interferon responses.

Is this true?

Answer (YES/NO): NO